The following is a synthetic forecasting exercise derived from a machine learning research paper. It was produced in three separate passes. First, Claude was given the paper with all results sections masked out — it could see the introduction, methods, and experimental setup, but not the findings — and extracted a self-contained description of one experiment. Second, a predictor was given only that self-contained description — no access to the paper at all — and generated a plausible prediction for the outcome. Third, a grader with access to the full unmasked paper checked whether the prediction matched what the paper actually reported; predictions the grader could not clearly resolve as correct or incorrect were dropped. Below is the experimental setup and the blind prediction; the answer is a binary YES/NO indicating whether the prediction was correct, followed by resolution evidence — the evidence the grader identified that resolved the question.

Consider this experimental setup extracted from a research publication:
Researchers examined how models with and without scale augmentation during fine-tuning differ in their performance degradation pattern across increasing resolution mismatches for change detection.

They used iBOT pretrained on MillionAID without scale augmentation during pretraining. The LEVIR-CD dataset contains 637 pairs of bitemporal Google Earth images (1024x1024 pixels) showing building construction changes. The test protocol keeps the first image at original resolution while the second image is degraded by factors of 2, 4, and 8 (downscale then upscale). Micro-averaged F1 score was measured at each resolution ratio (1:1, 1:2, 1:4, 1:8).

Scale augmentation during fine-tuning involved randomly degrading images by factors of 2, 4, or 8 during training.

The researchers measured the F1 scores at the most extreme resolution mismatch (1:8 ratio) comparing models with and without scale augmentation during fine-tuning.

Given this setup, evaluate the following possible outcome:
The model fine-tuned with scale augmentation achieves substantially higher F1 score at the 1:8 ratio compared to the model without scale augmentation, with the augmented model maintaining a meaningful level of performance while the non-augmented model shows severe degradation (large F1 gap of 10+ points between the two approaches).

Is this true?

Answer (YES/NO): YES